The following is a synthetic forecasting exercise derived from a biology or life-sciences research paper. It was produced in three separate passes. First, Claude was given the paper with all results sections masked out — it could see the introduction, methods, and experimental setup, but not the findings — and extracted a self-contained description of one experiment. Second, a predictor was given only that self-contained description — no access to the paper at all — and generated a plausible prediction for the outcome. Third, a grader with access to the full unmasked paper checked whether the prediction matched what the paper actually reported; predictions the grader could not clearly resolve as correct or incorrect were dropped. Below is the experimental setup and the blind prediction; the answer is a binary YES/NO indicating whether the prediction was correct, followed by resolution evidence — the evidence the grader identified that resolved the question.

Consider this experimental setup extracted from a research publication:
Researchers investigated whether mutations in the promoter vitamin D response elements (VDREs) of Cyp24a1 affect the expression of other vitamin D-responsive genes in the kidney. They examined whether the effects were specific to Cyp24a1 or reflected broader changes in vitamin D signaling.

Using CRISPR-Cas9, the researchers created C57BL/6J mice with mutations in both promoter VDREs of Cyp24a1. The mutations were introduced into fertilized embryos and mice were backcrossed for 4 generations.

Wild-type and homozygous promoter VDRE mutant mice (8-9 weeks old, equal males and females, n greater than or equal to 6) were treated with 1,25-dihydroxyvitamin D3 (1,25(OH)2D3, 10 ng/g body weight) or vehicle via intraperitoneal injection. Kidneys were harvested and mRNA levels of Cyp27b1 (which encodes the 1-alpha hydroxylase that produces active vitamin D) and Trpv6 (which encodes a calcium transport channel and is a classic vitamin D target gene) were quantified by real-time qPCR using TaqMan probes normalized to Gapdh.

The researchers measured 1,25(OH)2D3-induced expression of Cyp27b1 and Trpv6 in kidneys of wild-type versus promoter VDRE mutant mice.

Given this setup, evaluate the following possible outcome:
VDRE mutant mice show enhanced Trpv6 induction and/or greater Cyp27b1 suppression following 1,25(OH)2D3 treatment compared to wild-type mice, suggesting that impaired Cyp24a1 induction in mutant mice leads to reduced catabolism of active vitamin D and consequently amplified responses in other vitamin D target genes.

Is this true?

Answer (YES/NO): NO